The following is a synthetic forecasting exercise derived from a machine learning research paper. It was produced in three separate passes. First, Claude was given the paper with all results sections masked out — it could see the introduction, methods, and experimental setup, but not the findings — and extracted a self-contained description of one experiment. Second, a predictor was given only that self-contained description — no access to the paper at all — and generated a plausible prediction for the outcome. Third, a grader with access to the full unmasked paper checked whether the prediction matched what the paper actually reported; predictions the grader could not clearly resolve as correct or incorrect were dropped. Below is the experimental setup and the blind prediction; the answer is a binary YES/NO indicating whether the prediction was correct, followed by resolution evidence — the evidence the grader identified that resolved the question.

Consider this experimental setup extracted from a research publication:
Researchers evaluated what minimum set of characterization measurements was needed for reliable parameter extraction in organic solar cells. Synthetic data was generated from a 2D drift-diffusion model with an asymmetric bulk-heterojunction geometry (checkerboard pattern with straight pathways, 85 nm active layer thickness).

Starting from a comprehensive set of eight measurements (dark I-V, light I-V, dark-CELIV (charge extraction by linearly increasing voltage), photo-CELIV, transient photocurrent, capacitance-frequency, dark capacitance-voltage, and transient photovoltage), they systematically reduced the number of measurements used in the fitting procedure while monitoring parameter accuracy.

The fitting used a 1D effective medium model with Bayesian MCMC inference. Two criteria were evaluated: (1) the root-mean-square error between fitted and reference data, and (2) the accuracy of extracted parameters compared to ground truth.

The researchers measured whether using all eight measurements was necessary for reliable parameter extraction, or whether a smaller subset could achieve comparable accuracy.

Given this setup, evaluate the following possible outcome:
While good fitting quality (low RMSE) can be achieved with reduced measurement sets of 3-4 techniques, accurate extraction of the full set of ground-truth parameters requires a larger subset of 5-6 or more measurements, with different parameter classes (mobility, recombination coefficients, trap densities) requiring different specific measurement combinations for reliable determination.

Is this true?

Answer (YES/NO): NO